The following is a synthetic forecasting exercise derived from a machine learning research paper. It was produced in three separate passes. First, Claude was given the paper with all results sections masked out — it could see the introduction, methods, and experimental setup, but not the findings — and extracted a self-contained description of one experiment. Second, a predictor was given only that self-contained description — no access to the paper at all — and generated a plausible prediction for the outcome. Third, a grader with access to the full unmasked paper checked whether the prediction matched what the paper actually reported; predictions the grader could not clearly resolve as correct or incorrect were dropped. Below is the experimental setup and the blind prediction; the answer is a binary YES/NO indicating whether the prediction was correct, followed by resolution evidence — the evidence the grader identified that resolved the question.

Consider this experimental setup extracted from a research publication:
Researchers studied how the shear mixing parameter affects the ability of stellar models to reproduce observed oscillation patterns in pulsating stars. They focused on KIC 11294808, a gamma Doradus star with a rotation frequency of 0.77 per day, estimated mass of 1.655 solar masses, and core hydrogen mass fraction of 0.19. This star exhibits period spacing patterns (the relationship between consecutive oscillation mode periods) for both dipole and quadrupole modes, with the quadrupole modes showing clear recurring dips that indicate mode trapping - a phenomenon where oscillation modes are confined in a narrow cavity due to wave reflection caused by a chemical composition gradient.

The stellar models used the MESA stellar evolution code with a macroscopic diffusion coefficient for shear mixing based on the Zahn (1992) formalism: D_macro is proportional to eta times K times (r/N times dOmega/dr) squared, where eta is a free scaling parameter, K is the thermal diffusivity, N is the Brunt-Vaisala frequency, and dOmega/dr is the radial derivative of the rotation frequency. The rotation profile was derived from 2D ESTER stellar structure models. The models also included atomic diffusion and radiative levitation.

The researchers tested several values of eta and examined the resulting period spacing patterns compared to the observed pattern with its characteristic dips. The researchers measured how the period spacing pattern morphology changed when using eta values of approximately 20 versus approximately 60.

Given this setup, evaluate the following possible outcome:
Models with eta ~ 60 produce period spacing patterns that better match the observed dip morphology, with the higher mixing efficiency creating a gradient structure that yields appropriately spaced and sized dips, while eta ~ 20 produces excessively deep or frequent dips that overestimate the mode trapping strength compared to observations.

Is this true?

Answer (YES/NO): NO